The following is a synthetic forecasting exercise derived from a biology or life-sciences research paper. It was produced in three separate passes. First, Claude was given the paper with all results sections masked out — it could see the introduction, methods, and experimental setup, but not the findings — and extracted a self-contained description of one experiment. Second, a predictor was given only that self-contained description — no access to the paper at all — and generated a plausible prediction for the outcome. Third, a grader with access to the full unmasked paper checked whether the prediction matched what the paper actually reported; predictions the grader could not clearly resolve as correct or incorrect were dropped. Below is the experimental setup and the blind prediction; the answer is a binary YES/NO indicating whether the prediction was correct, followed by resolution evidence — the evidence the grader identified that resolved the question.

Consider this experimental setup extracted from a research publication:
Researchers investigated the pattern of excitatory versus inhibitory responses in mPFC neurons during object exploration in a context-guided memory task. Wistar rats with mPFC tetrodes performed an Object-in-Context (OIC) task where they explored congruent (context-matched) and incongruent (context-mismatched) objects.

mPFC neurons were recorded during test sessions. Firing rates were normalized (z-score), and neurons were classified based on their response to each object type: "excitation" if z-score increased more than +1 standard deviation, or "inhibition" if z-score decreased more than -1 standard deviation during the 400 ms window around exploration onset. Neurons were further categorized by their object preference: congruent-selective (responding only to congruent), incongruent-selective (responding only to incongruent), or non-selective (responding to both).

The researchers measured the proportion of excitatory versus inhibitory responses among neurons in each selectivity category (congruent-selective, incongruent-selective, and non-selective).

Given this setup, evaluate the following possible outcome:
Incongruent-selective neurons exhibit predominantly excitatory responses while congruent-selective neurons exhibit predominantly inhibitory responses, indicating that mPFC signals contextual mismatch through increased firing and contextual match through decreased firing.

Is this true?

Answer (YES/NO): NO